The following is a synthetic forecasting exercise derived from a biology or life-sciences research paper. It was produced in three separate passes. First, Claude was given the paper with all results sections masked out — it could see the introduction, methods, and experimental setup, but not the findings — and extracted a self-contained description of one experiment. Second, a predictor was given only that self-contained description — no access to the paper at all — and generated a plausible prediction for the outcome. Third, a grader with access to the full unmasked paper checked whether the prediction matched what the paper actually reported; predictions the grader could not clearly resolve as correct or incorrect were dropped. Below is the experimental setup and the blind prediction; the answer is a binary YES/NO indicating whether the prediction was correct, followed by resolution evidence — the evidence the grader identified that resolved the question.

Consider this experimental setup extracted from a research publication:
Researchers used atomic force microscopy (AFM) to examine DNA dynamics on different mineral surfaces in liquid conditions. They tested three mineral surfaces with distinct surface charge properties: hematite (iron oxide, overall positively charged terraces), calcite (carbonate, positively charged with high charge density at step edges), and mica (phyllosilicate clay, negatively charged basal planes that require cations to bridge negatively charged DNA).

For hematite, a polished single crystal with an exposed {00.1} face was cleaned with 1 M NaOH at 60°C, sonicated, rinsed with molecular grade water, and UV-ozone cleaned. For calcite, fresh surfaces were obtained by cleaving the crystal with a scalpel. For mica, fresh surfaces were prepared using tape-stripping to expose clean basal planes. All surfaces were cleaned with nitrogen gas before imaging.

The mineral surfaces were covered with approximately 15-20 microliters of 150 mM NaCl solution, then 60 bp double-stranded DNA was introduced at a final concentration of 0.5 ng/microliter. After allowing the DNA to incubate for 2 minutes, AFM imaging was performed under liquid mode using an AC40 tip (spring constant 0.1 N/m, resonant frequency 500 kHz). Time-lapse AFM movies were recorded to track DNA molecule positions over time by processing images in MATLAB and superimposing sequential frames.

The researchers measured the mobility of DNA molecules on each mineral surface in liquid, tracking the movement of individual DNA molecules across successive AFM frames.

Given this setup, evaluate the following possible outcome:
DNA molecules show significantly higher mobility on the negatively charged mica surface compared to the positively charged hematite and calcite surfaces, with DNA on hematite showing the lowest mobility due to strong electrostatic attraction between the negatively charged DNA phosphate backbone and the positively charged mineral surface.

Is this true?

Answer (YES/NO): YES